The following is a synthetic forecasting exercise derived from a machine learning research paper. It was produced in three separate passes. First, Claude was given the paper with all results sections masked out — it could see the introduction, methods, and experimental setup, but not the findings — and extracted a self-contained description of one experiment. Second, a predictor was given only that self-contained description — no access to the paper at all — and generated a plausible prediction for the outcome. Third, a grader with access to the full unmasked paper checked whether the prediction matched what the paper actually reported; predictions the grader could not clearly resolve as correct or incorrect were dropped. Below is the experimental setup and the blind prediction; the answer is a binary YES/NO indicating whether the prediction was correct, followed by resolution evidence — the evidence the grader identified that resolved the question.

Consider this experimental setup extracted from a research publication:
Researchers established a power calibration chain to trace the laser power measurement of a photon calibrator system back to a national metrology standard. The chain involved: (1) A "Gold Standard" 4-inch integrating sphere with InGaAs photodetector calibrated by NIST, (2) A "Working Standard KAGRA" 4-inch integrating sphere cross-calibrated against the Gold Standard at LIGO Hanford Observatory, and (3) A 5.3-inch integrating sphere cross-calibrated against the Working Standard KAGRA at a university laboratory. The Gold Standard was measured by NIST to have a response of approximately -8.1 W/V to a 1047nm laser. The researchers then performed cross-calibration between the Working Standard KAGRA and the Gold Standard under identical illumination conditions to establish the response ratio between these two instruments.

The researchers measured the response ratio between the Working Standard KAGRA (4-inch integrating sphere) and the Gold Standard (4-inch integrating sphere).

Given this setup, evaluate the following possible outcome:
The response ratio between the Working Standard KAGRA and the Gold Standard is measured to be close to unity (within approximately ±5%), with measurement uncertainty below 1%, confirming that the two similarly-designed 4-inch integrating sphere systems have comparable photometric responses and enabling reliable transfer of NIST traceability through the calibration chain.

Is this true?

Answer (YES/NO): NO